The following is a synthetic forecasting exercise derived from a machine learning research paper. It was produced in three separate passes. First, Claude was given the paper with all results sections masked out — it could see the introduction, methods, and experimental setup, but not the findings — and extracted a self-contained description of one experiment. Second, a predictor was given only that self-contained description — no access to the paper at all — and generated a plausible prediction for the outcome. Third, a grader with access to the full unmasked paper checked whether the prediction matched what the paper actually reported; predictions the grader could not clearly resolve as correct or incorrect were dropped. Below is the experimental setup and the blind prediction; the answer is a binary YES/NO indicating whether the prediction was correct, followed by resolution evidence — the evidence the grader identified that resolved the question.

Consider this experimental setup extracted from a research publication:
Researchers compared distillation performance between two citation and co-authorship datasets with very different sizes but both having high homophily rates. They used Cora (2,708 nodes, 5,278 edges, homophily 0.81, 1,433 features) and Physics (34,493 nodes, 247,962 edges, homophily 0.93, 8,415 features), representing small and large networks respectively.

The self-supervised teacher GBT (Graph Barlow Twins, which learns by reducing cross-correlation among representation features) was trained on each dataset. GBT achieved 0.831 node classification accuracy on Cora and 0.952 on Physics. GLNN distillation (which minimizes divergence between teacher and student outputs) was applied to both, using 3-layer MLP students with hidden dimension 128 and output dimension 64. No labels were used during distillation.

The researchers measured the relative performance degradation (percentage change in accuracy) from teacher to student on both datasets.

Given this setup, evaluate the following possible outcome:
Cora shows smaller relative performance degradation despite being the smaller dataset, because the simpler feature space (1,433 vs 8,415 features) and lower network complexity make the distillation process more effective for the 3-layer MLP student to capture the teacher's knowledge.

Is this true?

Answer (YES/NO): NO